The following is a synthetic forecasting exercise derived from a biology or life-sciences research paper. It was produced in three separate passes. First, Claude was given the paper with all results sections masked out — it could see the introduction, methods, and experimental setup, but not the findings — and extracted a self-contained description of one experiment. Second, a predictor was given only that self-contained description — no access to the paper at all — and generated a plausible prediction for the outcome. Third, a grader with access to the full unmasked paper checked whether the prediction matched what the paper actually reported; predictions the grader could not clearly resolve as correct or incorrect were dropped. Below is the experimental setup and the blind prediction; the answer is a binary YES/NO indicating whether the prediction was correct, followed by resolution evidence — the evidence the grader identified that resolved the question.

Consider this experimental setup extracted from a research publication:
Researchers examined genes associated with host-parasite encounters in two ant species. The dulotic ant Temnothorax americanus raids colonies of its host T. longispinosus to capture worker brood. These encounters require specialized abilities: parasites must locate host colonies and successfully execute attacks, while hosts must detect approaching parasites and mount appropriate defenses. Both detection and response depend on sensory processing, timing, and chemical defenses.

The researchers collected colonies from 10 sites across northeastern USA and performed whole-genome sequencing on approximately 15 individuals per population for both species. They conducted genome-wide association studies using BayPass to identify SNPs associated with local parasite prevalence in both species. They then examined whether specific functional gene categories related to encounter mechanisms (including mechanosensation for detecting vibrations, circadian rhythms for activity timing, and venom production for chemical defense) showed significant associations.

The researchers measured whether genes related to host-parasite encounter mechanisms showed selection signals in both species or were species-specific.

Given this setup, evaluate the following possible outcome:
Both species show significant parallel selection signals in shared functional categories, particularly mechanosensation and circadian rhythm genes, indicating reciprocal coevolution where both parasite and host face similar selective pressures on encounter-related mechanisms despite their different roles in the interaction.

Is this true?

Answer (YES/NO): YES